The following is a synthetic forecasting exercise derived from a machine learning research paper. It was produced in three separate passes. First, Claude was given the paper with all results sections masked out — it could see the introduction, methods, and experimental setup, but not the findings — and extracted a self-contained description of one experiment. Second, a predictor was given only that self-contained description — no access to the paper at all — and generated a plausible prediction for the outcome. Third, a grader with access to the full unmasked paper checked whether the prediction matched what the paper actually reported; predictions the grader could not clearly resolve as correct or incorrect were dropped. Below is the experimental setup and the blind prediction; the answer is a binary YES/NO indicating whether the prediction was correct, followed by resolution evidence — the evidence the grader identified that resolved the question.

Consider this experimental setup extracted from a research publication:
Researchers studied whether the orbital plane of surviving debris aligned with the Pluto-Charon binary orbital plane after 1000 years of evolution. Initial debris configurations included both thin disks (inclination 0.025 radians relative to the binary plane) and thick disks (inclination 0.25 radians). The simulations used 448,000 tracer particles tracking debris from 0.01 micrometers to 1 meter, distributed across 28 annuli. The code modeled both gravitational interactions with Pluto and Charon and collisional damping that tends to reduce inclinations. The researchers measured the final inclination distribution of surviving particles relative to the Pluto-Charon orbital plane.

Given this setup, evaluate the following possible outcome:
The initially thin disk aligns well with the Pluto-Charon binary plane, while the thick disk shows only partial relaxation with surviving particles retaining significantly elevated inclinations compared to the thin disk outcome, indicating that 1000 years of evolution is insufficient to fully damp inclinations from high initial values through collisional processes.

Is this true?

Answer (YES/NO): NO